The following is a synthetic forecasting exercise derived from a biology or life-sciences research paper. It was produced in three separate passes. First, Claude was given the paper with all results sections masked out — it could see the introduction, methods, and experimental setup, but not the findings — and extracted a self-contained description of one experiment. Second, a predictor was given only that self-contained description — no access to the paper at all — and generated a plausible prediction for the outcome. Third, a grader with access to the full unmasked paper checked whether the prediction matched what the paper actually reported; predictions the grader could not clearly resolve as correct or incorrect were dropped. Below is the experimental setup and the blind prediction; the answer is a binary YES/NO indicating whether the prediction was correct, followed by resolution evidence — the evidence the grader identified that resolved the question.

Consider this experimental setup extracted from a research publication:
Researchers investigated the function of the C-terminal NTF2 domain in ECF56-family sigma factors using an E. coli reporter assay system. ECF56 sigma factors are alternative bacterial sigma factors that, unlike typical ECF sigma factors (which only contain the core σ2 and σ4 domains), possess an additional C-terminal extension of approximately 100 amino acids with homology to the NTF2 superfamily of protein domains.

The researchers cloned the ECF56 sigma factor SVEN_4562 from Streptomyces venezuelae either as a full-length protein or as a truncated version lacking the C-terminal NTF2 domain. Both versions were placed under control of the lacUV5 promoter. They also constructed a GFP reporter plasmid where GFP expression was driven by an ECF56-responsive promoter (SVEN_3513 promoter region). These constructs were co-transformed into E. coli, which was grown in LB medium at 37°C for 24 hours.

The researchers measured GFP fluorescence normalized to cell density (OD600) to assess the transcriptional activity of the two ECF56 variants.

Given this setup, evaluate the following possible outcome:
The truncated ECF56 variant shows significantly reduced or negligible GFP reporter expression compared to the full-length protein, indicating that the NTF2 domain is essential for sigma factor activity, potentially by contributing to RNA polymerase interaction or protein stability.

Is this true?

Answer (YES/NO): NO